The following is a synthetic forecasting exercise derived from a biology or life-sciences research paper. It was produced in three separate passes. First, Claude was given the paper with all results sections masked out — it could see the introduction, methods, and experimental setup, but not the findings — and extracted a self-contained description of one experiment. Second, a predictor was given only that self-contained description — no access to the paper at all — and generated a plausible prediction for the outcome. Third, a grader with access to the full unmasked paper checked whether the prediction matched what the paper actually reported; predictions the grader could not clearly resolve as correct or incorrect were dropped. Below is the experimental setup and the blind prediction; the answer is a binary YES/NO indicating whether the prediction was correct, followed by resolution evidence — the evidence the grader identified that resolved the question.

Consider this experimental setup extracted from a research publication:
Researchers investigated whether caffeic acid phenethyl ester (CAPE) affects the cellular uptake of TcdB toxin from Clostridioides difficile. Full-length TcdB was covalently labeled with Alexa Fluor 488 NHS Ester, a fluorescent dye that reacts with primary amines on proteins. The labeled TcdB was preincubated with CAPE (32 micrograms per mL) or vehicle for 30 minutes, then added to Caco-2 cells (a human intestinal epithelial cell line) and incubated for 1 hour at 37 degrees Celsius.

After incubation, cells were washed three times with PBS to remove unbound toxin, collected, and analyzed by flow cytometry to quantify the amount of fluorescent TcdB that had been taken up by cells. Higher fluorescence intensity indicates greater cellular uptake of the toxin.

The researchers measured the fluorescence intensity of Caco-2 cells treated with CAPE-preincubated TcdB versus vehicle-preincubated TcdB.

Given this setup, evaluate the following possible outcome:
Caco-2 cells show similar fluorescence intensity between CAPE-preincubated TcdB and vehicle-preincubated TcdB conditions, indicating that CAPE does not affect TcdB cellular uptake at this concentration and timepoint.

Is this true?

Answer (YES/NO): YES